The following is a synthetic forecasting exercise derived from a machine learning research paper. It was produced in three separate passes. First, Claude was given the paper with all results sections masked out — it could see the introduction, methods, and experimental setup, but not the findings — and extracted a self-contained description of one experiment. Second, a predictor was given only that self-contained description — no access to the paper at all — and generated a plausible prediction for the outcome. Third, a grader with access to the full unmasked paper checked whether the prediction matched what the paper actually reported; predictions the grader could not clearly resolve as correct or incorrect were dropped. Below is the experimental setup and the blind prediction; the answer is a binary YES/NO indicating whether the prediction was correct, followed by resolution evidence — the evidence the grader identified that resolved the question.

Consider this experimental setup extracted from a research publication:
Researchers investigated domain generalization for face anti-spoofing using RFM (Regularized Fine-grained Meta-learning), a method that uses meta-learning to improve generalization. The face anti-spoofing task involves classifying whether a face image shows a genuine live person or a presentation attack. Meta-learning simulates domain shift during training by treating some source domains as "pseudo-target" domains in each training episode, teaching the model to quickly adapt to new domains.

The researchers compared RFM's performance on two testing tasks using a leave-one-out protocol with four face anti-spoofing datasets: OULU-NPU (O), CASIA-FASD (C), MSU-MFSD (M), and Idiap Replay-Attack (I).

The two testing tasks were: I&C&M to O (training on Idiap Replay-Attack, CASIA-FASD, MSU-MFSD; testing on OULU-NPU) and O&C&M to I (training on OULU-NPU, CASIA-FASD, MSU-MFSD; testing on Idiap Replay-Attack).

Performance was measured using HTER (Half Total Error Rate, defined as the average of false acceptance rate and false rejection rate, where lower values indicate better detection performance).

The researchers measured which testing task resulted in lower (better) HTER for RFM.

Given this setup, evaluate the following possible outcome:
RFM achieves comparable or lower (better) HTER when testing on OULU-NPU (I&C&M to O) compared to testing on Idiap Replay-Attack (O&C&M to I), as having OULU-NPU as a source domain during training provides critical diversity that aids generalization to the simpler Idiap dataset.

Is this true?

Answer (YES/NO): YES